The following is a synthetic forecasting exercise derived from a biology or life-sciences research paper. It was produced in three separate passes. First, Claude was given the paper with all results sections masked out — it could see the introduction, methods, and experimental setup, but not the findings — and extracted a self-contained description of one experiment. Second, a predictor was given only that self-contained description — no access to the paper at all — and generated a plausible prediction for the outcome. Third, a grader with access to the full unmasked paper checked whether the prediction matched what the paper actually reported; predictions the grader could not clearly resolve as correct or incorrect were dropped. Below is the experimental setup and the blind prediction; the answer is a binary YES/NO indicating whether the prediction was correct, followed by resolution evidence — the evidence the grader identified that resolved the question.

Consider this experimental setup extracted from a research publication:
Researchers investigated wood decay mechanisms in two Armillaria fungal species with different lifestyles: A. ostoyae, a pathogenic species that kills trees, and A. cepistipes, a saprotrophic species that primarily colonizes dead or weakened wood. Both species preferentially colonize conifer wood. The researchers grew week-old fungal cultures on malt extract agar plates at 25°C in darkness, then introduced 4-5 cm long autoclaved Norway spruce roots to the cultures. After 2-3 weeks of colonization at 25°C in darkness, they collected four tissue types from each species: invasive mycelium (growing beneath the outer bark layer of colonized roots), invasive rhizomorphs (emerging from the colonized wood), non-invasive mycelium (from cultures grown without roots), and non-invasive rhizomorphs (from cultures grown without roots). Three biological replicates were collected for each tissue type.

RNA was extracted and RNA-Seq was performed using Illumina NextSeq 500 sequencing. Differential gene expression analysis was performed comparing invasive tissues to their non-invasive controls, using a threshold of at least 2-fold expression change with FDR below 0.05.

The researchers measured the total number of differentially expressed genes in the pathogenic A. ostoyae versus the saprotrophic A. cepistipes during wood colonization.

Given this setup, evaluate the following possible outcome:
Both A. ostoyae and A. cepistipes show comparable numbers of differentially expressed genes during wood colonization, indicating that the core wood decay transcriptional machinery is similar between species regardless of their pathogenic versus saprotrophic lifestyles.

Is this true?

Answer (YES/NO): NO